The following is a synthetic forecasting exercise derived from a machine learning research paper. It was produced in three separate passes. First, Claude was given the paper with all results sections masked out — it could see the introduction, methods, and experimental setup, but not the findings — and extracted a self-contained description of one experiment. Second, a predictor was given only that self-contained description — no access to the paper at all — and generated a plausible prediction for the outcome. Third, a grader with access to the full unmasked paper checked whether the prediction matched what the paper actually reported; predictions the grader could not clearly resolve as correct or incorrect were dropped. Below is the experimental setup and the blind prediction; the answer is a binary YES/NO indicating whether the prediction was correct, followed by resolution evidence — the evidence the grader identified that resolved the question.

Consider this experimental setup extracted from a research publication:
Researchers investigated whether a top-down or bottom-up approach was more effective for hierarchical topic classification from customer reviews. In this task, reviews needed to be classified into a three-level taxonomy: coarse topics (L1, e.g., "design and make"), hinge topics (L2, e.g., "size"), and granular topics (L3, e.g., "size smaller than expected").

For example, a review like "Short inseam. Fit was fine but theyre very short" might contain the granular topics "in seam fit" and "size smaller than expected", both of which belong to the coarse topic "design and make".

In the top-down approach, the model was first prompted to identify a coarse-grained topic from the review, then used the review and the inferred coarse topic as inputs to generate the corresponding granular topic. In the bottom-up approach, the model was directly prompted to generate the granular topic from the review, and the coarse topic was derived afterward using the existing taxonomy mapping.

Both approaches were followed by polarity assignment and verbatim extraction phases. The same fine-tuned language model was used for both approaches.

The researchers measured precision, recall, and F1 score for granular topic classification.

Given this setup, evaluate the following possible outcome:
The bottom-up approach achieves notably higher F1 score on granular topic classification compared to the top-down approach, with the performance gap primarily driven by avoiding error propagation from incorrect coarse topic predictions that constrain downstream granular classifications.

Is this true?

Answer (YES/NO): YES